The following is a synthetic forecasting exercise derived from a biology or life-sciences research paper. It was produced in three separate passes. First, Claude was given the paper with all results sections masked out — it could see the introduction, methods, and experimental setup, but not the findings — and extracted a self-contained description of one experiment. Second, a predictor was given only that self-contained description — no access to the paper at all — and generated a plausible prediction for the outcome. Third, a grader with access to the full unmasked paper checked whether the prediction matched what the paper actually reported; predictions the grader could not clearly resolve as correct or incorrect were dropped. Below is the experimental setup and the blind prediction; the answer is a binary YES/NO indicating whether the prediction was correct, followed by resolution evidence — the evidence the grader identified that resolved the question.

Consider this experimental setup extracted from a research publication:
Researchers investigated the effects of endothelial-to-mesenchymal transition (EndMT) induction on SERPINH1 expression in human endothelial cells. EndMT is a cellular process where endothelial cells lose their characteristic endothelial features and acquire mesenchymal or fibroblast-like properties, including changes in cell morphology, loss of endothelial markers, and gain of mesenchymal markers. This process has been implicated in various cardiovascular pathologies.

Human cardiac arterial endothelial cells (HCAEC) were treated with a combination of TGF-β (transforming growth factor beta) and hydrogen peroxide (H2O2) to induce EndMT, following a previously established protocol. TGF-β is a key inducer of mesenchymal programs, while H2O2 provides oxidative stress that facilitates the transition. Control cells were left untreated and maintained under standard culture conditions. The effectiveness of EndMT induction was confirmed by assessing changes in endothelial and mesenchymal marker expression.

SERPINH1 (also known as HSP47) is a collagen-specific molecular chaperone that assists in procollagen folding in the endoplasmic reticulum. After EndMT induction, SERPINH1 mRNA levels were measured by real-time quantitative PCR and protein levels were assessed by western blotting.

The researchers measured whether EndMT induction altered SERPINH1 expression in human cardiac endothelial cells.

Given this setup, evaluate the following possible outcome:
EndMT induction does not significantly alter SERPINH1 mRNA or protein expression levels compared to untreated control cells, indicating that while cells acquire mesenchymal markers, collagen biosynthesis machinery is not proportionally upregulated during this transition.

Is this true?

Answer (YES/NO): NO